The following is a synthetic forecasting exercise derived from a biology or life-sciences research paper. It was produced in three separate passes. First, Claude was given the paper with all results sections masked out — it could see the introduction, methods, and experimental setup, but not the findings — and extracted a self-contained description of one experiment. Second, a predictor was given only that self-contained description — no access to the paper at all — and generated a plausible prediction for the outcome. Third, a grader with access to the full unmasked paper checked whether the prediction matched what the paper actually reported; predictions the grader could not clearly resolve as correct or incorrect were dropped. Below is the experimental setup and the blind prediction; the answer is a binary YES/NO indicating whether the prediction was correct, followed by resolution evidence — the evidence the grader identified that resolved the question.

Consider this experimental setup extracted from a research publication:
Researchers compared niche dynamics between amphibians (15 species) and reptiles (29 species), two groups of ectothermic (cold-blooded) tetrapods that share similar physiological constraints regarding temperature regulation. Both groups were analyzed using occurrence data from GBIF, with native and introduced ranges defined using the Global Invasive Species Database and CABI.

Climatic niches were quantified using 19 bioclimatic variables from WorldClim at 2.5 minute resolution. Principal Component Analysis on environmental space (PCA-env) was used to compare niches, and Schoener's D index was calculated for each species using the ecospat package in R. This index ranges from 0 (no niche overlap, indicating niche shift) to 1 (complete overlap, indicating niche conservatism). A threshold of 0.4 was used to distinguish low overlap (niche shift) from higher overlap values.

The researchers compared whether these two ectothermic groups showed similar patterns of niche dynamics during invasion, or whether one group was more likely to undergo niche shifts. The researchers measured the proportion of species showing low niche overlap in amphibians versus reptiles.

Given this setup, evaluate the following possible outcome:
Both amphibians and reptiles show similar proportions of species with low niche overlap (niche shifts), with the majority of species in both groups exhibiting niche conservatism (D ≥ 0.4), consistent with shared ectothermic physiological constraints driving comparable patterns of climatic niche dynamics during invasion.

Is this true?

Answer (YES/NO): NO